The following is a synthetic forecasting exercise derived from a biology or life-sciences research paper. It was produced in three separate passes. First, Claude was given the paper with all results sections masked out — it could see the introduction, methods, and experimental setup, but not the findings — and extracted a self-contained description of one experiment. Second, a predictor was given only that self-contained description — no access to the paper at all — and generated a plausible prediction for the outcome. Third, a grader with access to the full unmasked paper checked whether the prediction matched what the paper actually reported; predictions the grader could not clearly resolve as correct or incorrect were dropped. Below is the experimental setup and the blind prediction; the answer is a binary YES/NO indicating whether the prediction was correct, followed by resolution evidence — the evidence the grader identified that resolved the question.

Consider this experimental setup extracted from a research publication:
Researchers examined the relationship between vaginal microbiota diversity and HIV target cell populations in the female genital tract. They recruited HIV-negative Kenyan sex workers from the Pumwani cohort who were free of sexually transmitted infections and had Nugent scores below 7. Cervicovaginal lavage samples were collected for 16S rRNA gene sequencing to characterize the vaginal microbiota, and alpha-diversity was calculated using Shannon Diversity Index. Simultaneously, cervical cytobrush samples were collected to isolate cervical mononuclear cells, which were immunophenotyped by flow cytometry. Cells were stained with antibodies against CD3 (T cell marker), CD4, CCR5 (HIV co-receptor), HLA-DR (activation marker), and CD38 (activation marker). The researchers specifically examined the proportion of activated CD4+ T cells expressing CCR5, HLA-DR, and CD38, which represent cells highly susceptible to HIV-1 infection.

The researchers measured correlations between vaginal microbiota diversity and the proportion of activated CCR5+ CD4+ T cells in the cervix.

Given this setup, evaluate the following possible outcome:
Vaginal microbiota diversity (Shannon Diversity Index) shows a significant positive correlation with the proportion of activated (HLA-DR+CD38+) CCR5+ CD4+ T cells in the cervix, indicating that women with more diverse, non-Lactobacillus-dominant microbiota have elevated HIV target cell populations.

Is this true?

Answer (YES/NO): NO